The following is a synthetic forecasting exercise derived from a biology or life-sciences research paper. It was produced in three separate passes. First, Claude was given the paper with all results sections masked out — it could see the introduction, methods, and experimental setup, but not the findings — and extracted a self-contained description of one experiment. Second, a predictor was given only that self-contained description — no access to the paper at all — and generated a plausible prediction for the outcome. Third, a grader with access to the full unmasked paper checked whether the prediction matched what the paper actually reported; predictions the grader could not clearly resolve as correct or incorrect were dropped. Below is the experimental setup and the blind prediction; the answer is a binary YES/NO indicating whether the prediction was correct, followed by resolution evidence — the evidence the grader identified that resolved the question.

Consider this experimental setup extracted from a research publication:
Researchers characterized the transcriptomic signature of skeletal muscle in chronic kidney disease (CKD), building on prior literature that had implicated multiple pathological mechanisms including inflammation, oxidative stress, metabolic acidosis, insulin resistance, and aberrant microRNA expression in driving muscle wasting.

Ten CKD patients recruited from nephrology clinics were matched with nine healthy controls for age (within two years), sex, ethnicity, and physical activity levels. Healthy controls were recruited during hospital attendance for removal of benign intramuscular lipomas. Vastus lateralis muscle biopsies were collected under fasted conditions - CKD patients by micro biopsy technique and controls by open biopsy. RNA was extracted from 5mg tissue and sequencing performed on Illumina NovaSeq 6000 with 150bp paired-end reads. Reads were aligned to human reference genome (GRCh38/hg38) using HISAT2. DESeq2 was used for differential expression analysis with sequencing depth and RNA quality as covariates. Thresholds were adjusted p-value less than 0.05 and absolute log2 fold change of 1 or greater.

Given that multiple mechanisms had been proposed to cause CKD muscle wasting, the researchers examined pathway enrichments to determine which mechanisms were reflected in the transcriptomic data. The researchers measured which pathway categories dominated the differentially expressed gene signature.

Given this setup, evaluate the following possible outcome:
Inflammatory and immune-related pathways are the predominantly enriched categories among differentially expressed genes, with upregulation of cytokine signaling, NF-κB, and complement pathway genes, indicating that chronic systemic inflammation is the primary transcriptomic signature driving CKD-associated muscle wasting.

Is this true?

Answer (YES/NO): NO